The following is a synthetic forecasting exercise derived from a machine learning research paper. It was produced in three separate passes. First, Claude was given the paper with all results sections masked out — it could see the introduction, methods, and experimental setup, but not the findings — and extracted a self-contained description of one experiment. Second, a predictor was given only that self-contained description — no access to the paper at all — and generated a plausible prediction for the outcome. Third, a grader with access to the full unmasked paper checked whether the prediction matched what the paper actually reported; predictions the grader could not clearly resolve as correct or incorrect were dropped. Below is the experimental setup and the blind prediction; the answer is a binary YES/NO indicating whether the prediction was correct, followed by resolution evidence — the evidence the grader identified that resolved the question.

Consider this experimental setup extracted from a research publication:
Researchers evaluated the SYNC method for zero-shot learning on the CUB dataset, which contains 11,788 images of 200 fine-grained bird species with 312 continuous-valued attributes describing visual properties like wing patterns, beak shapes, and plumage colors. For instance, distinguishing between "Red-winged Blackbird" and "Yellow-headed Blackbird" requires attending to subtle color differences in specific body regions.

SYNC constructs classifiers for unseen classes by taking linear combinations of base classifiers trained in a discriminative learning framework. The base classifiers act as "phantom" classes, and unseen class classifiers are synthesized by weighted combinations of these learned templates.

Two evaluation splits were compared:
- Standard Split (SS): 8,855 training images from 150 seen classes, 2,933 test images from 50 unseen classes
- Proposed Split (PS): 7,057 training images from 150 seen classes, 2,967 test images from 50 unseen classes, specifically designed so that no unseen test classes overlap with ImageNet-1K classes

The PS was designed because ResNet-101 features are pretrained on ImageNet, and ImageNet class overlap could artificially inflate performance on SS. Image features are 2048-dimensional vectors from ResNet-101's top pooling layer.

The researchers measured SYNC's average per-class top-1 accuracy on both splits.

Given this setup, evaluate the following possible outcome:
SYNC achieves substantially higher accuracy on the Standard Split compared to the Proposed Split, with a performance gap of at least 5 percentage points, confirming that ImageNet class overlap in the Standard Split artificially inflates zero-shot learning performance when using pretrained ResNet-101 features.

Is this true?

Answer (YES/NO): NO